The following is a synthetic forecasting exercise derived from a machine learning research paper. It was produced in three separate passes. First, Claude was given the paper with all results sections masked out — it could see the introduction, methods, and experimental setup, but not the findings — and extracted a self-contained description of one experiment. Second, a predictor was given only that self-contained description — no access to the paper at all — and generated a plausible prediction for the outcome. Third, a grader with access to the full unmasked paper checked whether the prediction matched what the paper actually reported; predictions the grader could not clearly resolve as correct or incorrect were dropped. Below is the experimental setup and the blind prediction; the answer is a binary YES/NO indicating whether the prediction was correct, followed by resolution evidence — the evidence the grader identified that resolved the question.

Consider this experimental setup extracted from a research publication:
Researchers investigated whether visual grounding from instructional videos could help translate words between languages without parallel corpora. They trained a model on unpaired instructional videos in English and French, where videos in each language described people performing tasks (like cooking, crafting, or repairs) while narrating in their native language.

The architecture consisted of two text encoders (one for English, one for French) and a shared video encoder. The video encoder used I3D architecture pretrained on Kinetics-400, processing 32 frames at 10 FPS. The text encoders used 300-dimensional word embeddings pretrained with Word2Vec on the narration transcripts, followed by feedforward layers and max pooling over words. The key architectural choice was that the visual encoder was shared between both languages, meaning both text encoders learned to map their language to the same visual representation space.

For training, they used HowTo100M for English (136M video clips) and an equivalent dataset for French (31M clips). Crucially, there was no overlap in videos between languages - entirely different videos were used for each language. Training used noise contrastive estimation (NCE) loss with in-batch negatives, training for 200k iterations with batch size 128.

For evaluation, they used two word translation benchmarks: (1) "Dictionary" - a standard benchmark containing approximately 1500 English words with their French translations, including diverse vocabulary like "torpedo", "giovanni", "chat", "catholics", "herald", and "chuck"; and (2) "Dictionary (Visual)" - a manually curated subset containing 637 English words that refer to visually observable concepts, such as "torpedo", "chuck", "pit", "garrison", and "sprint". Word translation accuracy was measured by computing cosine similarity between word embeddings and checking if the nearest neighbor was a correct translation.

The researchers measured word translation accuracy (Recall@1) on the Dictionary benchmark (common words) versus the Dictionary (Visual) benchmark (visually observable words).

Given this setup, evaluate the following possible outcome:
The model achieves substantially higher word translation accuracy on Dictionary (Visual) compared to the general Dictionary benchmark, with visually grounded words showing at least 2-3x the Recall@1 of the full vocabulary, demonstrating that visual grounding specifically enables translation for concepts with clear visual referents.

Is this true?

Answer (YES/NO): NO